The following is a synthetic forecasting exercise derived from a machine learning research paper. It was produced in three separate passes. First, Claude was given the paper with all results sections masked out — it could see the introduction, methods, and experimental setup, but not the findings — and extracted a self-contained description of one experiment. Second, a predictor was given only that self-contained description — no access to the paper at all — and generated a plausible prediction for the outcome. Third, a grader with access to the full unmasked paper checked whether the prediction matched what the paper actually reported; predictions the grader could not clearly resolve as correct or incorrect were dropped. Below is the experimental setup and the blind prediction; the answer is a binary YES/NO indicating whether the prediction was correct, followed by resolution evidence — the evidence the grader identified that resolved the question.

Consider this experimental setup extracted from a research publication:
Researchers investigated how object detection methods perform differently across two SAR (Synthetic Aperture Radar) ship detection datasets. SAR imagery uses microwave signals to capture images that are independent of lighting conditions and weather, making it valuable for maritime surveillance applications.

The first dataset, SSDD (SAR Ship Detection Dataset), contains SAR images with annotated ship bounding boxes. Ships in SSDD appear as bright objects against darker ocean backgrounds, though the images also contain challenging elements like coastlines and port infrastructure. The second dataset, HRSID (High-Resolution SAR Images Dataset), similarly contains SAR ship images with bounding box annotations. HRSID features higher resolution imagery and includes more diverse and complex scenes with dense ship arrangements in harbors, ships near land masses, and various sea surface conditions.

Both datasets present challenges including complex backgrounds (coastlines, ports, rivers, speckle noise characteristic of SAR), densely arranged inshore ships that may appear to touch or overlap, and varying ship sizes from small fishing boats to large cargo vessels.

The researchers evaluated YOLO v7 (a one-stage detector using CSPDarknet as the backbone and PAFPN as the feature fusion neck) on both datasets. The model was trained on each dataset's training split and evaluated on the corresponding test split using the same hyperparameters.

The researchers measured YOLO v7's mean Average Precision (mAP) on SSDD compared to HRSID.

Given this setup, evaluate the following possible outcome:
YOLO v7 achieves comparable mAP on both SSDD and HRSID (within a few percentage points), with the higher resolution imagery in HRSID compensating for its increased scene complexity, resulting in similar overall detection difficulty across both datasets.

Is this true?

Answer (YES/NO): NO